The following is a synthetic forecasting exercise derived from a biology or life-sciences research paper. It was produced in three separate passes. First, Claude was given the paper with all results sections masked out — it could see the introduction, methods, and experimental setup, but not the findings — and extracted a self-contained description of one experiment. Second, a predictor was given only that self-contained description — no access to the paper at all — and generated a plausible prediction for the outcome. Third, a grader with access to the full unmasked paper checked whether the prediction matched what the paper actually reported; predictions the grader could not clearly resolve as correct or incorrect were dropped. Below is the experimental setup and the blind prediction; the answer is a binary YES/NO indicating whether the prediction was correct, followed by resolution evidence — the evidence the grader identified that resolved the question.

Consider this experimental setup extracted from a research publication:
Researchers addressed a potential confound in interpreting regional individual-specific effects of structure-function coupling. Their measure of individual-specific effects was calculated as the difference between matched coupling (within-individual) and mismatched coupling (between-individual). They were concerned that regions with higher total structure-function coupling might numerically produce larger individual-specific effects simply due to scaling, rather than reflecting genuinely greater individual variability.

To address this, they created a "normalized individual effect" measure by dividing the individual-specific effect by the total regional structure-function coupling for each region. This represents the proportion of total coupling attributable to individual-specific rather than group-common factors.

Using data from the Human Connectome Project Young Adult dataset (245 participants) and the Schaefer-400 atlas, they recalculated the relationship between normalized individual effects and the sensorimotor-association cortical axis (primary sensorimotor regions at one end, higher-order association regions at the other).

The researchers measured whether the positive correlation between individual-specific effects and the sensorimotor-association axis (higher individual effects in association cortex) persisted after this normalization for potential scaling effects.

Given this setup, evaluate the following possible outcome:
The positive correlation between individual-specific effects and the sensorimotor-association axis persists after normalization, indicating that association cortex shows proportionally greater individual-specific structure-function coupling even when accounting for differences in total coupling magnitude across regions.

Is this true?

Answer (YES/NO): YES